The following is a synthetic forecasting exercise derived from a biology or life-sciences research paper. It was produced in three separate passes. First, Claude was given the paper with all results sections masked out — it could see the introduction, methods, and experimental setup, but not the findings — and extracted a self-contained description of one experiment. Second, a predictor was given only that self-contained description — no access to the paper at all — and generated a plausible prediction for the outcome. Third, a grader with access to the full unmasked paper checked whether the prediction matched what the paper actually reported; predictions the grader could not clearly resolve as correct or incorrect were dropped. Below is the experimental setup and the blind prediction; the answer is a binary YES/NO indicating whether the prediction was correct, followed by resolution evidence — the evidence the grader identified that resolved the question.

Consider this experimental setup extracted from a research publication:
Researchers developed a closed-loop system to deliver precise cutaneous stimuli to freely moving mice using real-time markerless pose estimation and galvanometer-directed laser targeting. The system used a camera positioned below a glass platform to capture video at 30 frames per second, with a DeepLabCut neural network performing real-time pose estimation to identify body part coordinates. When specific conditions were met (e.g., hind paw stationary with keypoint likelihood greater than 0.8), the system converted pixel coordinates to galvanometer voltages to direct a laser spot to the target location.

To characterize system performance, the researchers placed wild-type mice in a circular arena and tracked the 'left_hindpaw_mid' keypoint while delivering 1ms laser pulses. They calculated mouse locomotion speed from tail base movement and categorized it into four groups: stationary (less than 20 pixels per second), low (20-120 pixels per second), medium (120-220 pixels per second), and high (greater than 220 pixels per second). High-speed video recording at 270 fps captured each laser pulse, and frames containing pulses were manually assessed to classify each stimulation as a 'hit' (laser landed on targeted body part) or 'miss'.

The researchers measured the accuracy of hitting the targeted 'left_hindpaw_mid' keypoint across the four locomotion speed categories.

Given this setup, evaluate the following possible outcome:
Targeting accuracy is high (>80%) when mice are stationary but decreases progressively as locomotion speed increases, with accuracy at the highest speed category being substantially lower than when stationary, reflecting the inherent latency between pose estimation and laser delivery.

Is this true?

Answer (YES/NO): YES